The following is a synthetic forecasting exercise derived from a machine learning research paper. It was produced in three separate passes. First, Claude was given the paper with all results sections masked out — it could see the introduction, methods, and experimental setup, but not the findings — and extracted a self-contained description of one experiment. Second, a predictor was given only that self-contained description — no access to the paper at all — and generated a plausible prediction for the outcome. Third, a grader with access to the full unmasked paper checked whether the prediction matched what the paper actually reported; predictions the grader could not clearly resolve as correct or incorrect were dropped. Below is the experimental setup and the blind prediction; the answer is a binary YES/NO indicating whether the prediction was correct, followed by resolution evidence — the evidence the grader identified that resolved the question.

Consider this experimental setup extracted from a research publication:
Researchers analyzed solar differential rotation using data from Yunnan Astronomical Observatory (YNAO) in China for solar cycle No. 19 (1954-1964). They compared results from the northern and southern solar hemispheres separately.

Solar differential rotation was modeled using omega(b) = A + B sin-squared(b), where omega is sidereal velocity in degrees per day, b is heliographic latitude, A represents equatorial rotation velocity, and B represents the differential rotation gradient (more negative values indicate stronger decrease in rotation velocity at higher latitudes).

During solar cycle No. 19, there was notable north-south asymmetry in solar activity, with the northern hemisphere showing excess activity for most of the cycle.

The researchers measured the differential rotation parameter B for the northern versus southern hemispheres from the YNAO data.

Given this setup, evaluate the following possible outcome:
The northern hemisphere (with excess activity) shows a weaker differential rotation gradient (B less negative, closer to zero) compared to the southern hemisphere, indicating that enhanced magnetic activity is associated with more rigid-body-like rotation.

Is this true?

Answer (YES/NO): YES